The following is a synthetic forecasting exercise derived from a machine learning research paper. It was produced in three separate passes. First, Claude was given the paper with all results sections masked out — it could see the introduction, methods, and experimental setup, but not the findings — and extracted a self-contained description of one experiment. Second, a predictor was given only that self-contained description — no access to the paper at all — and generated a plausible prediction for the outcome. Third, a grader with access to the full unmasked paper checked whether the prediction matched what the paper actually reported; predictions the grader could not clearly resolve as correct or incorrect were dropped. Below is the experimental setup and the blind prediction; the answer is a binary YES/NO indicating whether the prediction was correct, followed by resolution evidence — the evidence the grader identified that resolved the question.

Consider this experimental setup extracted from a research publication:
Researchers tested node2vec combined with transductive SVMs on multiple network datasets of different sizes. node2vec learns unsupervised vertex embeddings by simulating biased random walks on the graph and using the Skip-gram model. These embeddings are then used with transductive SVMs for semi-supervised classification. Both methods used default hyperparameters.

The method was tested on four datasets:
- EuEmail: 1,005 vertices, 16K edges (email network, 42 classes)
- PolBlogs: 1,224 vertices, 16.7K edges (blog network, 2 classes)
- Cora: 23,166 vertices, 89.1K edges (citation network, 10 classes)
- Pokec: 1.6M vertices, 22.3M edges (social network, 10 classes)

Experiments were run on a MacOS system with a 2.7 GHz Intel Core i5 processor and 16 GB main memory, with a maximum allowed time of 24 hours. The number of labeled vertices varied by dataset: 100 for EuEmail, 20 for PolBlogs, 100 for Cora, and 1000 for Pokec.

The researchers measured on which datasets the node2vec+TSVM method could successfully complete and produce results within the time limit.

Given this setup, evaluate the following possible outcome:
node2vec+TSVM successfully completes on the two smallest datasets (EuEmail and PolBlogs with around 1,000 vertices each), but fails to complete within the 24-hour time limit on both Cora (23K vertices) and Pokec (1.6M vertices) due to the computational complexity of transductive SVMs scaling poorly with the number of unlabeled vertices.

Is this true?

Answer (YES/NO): NO